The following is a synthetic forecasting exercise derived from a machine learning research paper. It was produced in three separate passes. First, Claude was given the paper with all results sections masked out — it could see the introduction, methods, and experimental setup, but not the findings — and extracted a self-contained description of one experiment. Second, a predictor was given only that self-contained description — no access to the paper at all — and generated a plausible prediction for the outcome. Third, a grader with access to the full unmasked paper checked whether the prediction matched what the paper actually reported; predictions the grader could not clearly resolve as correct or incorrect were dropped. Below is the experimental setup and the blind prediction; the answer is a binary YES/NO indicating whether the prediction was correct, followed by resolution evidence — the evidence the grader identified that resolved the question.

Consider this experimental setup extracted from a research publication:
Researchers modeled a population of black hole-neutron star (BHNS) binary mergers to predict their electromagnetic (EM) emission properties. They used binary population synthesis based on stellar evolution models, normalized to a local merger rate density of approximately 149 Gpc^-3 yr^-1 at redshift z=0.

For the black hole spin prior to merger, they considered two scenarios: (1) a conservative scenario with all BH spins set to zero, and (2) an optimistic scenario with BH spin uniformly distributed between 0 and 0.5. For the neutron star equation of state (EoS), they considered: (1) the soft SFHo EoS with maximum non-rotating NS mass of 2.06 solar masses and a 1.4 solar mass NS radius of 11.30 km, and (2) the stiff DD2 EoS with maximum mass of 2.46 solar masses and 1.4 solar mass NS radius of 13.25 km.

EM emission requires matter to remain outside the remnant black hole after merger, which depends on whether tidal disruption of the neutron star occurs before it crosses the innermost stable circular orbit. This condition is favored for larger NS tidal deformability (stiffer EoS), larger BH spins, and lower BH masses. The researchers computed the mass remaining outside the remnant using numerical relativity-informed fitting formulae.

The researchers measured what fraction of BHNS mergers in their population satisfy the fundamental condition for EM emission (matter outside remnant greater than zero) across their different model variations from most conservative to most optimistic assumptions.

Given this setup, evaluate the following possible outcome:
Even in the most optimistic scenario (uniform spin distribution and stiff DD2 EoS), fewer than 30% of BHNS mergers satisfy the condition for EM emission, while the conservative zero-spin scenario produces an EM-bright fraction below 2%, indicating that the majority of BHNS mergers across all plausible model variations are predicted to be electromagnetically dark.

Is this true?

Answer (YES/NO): NO